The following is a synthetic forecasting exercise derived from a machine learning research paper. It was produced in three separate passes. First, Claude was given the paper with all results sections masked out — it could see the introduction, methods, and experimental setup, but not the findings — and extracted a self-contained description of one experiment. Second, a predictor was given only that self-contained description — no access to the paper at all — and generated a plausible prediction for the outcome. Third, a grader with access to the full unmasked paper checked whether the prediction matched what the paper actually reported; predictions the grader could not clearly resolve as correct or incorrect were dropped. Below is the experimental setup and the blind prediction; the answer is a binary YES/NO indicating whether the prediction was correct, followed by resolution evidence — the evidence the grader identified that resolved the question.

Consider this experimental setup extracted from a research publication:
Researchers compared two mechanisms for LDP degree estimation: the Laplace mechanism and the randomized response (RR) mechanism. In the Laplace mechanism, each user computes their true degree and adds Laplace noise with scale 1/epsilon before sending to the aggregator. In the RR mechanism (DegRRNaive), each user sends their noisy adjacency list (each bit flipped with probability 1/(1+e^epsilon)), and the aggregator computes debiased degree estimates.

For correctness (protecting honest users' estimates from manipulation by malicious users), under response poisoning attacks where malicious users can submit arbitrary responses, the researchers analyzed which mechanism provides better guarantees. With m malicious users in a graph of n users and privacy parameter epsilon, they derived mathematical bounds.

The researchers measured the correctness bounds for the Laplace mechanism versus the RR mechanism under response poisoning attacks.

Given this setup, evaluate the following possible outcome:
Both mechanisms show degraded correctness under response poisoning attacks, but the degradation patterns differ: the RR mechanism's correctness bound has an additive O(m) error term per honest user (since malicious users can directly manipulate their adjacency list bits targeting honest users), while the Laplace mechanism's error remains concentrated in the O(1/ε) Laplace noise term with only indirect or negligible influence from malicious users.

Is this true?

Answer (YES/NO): NO